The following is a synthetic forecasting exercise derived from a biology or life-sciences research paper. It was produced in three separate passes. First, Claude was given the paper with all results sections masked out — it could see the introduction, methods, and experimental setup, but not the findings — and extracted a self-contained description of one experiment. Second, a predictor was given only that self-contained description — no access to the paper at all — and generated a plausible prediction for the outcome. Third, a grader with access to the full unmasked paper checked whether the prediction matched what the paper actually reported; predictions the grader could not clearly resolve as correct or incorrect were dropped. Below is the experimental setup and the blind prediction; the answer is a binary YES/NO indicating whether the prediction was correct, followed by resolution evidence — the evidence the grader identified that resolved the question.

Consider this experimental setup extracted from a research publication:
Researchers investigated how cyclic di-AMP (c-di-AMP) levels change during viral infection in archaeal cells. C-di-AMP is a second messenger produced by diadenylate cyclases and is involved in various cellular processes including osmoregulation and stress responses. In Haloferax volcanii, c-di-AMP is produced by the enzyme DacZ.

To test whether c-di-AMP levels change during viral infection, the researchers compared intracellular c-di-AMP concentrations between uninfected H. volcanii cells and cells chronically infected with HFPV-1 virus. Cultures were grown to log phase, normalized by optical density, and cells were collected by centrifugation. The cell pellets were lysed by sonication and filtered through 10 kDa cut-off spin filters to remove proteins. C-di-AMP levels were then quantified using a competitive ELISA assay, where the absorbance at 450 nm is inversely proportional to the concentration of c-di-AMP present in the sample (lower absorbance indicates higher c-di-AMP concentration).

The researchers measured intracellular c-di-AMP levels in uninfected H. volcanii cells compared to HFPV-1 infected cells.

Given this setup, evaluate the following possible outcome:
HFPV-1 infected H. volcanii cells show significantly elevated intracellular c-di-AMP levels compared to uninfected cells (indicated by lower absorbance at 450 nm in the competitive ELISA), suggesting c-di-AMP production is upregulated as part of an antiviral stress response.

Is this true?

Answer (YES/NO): YES